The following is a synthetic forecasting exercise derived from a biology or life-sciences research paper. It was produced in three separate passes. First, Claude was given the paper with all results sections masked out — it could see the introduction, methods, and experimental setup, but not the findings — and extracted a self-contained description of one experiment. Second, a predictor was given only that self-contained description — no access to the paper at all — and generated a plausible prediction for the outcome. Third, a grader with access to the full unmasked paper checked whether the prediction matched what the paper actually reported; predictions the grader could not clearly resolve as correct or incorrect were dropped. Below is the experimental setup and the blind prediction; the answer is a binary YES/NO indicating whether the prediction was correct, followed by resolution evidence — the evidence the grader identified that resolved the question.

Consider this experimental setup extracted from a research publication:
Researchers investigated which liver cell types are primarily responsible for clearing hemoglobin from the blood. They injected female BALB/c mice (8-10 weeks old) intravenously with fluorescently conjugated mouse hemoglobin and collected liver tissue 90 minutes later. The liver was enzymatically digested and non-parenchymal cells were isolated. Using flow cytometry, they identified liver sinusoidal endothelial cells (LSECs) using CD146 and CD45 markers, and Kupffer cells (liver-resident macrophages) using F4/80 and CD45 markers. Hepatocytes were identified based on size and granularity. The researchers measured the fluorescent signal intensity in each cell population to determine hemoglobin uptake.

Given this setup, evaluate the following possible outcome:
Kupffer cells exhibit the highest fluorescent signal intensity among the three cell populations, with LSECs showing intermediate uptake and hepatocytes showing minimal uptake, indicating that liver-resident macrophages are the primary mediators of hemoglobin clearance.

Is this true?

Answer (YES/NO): NO